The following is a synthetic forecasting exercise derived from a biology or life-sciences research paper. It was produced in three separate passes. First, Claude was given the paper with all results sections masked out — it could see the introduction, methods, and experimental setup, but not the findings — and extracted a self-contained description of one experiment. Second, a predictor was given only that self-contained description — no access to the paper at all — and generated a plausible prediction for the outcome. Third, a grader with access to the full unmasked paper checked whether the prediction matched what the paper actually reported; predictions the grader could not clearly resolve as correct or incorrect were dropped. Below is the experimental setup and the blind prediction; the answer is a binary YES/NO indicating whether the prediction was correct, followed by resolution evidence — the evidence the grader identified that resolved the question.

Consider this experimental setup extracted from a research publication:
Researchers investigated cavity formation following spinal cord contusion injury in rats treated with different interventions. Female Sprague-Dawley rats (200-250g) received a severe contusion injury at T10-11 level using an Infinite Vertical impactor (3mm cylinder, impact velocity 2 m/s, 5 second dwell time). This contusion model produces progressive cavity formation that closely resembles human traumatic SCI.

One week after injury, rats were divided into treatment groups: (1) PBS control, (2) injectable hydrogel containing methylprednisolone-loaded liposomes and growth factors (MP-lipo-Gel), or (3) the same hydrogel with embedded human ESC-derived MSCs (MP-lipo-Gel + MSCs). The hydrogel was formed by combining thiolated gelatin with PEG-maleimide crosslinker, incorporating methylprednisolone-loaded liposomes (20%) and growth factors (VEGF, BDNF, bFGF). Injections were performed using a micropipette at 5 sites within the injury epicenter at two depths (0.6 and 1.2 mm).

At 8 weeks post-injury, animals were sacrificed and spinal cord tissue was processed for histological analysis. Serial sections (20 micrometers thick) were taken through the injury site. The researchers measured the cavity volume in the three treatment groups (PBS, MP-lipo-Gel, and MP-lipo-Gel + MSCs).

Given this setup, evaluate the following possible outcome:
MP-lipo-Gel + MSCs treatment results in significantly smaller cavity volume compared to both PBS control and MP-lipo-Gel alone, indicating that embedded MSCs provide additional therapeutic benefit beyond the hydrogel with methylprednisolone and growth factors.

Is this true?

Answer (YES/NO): YES